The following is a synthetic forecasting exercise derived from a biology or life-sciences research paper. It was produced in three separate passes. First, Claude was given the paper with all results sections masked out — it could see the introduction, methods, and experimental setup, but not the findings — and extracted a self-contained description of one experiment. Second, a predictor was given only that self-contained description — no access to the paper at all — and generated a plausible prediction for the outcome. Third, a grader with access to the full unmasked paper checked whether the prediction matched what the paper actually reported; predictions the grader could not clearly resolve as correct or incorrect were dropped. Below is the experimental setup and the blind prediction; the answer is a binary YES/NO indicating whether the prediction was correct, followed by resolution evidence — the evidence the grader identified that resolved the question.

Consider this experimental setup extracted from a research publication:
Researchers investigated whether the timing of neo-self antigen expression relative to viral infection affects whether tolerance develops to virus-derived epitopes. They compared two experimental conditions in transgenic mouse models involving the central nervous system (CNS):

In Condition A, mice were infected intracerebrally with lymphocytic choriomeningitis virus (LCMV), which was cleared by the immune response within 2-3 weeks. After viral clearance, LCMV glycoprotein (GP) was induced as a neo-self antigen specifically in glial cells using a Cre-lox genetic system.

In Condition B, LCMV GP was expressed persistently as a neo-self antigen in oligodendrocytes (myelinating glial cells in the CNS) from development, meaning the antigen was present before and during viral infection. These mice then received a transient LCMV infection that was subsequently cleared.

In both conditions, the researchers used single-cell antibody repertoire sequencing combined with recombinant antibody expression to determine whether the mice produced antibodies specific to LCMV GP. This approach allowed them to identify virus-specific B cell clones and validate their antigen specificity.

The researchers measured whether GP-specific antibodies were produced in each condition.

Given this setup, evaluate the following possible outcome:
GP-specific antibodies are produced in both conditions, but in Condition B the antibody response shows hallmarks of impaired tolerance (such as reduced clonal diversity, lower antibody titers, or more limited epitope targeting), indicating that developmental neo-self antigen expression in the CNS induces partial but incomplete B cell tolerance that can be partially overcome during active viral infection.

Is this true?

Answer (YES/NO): NO